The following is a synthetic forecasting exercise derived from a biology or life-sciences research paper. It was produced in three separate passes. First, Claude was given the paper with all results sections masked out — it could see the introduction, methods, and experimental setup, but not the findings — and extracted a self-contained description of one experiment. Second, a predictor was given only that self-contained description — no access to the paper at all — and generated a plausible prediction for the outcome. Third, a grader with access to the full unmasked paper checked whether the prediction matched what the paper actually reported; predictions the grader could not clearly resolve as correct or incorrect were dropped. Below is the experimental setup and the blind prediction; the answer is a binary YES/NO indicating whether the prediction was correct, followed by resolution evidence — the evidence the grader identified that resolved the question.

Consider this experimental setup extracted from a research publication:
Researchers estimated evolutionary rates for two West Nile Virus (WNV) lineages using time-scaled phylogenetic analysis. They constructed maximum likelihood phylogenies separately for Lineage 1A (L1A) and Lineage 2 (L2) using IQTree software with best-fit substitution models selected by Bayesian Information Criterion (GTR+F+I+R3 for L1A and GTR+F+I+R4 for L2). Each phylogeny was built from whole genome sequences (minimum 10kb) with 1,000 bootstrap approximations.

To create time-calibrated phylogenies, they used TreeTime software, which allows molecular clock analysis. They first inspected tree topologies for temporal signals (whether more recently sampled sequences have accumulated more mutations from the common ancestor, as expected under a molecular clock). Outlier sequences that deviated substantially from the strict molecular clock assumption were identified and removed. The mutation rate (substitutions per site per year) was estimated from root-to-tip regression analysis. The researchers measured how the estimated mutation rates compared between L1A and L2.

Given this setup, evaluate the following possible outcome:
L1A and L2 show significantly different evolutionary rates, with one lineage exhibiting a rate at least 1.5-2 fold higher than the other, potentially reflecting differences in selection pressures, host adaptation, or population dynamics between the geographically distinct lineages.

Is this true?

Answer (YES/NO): YES